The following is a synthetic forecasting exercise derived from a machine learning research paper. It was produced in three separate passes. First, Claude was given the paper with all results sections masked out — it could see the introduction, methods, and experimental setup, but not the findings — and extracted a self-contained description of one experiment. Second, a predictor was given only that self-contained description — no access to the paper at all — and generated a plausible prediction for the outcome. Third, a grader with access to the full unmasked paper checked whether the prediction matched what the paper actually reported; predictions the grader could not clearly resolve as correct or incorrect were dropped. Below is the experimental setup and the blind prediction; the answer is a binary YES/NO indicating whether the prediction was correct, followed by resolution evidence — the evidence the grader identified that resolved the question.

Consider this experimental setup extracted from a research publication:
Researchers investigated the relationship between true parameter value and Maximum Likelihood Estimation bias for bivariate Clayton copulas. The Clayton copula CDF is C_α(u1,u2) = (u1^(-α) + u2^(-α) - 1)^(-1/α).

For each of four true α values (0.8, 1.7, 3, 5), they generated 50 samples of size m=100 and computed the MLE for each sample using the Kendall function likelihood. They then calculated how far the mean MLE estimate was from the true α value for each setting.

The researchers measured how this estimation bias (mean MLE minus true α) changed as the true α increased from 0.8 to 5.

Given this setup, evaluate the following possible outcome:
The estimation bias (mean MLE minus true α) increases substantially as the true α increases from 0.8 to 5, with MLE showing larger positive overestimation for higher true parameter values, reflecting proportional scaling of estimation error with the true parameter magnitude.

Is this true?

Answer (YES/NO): NO